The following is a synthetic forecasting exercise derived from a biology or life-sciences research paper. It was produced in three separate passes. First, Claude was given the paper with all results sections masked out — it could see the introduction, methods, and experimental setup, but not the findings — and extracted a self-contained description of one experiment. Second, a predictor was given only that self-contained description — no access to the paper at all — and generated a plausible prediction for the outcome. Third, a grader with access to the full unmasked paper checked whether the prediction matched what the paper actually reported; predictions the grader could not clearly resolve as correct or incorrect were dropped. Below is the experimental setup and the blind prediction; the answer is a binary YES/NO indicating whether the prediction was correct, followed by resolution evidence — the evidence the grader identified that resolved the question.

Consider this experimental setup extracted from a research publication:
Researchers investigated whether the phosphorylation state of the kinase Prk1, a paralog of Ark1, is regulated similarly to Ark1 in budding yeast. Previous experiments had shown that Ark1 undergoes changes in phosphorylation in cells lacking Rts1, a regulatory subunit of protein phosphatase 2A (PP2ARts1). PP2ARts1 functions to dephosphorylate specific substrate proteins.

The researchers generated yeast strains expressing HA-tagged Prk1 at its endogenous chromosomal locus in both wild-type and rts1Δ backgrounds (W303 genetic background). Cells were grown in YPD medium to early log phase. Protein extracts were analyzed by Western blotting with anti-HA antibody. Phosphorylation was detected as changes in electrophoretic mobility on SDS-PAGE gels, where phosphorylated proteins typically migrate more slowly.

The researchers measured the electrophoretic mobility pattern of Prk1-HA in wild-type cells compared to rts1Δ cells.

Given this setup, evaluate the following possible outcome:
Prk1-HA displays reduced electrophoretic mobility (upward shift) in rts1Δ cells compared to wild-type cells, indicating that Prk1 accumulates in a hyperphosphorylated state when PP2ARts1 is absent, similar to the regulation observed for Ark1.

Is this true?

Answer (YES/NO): NO